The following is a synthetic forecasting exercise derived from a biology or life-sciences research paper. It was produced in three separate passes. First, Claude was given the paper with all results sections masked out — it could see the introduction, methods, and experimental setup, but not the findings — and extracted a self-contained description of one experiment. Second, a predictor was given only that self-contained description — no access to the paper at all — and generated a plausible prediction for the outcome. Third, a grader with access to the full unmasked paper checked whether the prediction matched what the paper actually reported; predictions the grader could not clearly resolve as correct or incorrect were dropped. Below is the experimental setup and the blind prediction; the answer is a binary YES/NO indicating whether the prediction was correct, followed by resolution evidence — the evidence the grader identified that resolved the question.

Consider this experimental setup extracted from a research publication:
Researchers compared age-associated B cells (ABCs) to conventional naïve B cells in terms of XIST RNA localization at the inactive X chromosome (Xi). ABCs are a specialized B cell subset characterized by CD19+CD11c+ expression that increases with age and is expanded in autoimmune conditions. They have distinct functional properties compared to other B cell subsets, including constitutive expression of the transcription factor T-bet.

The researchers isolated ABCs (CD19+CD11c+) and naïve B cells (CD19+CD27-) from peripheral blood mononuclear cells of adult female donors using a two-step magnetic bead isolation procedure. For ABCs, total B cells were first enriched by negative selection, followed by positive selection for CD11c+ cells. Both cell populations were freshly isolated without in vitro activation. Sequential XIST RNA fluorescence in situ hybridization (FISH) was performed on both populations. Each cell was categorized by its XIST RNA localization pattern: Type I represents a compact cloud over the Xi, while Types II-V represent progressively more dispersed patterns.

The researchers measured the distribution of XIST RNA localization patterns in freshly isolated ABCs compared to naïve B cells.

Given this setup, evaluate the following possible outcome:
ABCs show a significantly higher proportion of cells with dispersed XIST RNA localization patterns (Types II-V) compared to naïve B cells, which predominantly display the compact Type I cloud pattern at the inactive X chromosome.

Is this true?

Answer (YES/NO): NO